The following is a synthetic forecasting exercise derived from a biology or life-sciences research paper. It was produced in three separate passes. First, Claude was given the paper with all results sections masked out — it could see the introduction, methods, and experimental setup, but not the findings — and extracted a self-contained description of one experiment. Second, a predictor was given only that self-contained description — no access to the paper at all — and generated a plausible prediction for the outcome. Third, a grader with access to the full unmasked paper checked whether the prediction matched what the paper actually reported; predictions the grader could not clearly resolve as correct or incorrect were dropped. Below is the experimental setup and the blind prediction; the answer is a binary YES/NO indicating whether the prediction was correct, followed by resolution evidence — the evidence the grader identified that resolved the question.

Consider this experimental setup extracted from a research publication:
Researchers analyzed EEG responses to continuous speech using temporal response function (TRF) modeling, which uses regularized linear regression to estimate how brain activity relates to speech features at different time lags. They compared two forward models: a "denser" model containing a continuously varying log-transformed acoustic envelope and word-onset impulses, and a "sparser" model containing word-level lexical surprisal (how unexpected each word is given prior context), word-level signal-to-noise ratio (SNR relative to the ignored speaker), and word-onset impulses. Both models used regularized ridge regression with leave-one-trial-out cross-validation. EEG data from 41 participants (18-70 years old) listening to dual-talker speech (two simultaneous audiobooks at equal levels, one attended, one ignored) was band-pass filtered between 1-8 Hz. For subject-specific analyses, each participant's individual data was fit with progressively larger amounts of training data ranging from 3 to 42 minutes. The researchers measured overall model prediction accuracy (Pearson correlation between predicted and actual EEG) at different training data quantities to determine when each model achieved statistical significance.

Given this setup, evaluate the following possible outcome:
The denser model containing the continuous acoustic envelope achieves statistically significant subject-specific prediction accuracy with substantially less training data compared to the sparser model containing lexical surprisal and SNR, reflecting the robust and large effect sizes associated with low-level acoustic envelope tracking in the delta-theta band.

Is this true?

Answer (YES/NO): NO